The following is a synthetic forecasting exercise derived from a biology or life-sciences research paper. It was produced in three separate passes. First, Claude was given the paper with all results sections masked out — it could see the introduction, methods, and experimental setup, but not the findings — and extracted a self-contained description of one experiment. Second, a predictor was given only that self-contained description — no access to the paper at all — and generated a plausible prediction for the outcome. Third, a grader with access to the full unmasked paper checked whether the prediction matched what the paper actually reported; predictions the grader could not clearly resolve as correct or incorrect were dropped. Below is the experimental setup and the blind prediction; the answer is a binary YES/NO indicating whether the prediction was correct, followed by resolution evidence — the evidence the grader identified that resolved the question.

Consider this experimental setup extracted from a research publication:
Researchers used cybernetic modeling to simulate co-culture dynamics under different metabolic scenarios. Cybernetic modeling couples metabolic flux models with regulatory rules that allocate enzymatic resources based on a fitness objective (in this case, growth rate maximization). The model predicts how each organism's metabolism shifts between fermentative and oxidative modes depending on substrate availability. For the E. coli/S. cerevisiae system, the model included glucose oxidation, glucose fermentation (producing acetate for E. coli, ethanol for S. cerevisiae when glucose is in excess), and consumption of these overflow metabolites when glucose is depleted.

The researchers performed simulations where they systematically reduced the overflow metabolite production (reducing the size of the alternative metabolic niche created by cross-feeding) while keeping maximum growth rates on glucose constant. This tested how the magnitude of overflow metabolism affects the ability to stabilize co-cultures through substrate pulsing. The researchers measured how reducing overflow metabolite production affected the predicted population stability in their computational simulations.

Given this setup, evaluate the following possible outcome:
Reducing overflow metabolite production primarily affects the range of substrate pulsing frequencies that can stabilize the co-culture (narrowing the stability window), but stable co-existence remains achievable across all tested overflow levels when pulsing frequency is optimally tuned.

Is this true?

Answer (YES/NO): NO